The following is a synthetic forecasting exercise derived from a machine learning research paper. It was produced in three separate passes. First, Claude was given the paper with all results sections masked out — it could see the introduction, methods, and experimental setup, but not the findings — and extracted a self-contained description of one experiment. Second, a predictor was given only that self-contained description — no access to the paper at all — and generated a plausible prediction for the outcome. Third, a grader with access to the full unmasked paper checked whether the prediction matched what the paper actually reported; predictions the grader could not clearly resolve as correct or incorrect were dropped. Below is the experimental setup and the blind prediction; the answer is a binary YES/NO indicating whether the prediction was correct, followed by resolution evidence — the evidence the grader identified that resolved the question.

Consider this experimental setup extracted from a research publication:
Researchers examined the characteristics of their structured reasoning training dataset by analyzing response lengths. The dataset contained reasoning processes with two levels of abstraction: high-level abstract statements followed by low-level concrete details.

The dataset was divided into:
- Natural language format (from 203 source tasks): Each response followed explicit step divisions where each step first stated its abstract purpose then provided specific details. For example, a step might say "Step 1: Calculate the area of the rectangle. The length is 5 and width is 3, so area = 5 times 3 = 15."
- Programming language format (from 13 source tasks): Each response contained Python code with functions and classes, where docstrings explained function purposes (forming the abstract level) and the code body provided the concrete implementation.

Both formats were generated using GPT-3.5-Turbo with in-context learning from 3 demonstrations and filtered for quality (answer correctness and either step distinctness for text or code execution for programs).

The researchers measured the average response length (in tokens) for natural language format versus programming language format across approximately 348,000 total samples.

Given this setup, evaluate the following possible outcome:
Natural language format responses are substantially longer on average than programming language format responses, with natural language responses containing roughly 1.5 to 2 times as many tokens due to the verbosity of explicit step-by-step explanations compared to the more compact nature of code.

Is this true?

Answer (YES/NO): NO